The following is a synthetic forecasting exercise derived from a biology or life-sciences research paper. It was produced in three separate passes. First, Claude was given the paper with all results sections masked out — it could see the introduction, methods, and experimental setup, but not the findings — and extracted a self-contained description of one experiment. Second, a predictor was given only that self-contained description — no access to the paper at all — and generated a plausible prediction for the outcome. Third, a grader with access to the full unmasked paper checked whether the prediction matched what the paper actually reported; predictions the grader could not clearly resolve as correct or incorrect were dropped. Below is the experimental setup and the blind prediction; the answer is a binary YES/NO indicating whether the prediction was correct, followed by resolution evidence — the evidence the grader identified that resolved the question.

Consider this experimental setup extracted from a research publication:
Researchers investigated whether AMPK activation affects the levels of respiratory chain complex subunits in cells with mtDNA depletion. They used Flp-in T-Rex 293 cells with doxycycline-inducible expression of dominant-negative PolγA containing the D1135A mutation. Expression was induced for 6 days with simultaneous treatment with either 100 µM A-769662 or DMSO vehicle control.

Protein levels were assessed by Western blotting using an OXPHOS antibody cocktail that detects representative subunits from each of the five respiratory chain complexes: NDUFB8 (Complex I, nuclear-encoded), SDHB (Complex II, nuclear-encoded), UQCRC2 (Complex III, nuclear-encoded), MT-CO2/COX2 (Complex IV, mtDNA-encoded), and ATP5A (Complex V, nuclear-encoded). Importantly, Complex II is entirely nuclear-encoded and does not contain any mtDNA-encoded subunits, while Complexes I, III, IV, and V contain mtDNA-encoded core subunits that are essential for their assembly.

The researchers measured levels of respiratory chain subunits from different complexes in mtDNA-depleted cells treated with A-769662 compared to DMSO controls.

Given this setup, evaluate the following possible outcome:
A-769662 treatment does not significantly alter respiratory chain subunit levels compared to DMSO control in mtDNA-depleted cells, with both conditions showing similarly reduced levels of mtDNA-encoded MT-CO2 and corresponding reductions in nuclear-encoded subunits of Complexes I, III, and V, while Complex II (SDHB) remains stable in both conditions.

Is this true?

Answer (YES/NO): NO